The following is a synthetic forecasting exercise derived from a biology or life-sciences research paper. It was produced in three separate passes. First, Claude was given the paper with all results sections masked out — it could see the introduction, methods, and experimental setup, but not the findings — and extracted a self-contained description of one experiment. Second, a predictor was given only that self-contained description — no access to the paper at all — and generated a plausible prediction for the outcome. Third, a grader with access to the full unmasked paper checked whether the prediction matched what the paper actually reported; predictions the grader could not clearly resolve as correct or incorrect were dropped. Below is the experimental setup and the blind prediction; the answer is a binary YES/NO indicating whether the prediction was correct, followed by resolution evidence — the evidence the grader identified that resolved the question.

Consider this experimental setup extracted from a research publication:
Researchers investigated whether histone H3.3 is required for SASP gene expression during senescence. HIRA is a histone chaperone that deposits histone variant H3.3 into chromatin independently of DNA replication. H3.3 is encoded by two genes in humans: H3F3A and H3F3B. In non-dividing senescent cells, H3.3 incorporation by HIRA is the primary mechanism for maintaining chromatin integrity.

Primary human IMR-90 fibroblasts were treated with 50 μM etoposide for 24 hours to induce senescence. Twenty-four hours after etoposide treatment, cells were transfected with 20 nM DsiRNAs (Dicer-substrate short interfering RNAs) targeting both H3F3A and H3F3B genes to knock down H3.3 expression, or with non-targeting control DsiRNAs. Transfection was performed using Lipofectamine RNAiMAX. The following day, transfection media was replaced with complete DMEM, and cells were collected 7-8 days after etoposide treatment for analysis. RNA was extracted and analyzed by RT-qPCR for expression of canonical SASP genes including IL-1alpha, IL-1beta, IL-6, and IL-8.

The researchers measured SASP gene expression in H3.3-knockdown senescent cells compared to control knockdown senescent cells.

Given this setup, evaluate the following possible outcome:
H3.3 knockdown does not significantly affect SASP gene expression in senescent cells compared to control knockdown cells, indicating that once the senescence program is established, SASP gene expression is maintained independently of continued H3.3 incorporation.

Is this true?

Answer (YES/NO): NO